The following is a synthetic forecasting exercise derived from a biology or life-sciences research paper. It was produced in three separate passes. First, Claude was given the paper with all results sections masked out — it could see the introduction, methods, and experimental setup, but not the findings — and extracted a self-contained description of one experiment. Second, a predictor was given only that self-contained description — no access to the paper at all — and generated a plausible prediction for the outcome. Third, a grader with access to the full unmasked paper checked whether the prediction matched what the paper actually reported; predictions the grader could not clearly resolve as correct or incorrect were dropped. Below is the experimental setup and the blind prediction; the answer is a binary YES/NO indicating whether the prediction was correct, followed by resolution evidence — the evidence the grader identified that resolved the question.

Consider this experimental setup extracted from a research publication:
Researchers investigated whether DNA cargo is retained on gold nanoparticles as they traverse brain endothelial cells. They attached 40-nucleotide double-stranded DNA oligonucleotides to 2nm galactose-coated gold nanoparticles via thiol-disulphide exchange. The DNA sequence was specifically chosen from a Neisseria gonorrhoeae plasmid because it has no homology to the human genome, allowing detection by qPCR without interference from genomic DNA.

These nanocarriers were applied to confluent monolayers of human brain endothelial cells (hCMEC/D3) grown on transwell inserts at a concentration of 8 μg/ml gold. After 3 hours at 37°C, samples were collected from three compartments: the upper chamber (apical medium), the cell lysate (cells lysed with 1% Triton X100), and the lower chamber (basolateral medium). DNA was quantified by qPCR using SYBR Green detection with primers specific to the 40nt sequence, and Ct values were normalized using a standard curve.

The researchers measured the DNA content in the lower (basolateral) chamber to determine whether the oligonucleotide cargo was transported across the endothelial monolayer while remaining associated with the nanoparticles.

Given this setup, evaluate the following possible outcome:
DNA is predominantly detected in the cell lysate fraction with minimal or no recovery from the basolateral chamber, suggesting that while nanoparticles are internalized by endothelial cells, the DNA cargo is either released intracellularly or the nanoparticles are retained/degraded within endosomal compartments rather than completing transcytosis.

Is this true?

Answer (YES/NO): NO